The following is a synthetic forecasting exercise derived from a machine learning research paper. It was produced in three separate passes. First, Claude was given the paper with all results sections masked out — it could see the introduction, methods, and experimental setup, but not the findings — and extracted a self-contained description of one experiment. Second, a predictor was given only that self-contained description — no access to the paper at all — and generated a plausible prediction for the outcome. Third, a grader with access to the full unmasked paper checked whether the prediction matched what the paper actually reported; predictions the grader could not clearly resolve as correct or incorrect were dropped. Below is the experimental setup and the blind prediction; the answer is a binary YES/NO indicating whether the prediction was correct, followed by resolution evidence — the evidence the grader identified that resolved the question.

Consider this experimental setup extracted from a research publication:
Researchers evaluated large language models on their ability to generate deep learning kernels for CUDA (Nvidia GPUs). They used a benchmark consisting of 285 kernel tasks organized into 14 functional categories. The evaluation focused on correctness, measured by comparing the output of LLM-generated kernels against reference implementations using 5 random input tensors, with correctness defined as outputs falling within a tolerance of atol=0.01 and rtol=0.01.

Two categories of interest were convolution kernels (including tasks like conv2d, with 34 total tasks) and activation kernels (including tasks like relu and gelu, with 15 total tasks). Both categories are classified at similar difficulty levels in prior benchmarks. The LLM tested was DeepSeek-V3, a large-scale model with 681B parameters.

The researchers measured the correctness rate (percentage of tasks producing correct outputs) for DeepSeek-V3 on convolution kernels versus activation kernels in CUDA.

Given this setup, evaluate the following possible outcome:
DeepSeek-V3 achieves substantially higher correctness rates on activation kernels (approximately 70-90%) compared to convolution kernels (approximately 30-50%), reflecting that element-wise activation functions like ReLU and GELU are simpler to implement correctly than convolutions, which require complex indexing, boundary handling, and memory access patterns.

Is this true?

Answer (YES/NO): NO